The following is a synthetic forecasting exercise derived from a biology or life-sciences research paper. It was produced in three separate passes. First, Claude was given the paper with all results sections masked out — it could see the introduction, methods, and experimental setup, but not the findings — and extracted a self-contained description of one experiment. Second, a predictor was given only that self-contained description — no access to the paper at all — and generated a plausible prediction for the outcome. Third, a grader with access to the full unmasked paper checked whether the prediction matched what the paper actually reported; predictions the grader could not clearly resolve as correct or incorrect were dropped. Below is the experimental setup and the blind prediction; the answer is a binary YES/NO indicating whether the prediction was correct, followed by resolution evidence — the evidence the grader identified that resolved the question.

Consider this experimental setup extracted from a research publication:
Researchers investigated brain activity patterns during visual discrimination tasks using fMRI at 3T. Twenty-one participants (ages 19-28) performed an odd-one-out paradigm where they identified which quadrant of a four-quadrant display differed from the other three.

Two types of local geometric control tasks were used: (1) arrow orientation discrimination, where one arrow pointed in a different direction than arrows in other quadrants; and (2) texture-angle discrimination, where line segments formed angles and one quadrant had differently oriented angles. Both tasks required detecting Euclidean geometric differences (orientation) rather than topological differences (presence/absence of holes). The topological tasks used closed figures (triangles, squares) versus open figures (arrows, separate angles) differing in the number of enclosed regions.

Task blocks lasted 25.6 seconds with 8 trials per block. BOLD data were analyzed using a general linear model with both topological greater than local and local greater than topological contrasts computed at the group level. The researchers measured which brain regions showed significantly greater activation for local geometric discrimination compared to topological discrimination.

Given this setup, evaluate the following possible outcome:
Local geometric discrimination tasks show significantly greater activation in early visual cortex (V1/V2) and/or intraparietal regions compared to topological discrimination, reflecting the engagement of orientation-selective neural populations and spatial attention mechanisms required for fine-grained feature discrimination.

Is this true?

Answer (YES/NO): NO